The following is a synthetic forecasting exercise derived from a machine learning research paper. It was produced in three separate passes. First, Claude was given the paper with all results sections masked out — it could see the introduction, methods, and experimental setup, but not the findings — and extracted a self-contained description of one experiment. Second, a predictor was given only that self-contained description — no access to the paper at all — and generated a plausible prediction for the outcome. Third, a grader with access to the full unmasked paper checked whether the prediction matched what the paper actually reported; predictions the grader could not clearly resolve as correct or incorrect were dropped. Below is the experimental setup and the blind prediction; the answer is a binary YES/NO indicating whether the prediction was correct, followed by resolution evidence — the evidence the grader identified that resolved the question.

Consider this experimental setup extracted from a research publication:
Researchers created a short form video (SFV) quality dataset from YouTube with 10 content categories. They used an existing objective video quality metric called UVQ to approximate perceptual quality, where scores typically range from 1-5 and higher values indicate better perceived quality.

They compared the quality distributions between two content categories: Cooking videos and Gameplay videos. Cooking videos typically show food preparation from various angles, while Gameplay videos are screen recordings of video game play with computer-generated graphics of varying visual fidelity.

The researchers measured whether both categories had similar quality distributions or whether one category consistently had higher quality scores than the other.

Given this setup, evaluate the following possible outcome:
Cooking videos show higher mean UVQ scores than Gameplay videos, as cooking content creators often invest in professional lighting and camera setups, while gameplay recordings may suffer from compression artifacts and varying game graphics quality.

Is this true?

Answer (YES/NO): YES